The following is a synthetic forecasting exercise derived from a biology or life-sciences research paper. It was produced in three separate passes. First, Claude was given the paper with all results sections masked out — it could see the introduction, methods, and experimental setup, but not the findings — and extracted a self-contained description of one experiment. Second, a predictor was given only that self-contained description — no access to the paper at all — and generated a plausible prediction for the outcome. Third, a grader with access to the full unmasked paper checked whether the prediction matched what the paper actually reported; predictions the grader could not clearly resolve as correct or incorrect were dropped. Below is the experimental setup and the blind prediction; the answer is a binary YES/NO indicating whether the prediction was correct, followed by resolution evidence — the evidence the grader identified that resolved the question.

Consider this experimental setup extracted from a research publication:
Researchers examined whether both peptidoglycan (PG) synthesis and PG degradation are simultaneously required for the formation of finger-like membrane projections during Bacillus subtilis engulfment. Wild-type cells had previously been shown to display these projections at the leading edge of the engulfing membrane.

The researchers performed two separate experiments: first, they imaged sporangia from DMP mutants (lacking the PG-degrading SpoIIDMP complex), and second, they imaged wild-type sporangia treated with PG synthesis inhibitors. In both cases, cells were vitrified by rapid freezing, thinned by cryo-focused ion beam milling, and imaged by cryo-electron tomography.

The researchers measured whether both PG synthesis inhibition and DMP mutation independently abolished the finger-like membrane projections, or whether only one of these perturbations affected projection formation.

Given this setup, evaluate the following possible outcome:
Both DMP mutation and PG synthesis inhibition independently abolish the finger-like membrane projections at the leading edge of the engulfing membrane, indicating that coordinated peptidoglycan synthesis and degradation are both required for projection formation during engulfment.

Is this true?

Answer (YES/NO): NO